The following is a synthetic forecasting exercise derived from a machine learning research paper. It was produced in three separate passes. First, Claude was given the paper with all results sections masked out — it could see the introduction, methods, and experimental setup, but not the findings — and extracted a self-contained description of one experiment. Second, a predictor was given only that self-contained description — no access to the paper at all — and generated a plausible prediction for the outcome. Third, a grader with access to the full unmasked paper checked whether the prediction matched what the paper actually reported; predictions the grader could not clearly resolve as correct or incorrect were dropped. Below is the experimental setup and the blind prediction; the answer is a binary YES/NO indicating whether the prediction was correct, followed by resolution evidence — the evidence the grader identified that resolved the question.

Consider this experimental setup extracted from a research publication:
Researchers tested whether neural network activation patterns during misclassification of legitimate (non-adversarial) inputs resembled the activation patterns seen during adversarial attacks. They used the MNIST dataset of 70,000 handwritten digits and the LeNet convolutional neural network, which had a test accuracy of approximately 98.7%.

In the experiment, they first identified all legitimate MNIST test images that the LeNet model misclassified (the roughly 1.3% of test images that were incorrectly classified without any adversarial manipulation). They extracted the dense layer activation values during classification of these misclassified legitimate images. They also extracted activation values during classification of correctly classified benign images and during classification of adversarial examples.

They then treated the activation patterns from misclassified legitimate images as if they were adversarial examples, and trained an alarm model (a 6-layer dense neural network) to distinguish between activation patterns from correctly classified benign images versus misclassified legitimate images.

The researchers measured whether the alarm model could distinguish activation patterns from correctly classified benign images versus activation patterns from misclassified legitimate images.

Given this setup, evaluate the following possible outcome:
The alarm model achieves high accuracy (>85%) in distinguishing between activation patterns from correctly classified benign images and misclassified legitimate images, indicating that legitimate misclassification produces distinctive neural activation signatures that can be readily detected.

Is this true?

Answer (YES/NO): NO